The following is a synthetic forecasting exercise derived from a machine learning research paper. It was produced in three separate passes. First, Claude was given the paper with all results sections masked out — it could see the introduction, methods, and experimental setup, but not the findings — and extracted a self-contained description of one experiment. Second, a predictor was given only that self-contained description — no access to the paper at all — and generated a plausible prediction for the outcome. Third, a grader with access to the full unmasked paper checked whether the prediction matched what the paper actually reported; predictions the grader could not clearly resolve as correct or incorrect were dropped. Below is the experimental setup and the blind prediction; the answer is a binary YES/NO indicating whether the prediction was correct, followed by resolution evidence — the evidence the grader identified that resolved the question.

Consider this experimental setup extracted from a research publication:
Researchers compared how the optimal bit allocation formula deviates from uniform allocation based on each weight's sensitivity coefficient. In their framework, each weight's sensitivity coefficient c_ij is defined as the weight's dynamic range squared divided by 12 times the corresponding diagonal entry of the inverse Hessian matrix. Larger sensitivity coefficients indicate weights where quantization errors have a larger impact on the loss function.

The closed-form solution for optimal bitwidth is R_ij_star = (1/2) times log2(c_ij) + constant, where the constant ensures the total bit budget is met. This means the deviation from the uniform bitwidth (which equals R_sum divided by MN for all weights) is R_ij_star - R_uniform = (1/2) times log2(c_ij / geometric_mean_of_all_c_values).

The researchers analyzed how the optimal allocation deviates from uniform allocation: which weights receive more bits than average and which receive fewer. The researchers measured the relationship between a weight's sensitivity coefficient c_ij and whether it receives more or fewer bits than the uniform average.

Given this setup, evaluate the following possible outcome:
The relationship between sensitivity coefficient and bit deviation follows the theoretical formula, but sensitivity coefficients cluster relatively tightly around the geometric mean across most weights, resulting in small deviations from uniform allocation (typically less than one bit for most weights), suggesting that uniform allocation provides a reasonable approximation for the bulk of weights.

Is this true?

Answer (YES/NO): NO